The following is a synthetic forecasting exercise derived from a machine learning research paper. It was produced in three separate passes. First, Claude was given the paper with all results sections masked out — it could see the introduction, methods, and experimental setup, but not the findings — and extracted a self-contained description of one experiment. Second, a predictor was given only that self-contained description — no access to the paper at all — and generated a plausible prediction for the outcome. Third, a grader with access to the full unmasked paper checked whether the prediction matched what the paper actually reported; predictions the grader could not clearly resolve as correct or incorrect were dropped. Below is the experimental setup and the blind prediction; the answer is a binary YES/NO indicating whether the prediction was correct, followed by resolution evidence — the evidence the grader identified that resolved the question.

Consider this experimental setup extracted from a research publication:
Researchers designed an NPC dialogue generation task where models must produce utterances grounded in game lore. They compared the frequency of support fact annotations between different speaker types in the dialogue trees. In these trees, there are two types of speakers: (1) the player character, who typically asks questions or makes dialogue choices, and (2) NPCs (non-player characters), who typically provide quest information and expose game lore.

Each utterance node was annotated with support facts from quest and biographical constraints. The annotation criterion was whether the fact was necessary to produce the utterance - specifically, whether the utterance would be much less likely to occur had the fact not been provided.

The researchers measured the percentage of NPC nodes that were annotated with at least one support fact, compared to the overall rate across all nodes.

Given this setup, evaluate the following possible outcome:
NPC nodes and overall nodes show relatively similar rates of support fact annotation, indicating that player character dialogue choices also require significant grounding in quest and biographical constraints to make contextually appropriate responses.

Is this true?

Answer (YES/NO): NO